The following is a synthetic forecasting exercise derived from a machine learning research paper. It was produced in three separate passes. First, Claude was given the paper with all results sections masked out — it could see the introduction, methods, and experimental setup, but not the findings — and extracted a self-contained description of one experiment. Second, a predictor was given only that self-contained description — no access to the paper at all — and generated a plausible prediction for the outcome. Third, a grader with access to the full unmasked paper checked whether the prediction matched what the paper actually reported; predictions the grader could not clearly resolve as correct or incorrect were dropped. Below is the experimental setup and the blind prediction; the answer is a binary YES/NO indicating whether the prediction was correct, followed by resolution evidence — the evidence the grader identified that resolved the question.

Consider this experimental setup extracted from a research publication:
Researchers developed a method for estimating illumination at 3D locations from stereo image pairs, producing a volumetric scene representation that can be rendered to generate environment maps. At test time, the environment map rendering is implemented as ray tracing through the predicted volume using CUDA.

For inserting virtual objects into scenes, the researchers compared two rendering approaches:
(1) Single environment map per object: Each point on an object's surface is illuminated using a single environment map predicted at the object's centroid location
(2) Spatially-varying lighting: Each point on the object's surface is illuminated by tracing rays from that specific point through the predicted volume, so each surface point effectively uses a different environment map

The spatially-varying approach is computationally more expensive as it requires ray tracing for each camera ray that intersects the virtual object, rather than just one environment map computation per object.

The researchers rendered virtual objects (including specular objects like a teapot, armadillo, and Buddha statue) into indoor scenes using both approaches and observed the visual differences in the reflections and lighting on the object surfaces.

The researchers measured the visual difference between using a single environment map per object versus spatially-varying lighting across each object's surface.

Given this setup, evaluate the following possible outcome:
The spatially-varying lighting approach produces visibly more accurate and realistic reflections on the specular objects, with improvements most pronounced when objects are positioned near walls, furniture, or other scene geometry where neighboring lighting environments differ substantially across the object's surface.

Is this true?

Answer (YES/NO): NO